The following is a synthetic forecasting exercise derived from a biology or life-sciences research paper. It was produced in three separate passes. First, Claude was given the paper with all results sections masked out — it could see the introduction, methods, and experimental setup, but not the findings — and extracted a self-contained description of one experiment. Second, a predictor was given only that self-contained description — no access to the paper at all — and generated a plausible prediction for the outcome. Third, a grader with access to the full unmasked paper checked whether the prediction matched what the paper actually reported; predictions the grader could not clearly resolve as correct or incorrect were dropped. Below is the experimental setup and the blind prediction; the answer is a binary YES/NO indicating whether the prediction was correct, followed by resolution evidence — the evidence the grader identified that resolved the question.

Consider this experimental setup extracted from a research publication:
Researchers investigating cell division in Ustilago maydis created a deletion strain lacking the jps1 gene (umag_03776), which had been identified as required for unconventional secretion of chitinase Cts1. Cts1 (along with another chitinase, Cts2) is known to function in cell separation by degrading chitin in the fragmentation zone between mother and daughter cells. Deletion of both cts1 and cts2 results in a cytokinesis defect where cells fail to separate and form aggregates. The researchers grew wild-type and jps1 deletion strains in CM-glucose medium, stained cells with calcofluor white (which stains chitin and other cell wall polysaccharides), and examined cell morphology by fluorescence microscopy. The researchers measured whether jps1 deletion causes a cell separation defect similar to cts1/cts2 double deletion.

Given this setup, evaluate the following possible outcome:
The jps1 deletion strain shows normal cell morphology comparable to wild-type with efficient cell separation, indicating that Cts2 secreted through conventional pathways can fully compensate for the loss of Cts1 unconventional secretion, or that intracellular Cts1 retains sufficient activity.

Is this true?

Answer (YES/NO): YES